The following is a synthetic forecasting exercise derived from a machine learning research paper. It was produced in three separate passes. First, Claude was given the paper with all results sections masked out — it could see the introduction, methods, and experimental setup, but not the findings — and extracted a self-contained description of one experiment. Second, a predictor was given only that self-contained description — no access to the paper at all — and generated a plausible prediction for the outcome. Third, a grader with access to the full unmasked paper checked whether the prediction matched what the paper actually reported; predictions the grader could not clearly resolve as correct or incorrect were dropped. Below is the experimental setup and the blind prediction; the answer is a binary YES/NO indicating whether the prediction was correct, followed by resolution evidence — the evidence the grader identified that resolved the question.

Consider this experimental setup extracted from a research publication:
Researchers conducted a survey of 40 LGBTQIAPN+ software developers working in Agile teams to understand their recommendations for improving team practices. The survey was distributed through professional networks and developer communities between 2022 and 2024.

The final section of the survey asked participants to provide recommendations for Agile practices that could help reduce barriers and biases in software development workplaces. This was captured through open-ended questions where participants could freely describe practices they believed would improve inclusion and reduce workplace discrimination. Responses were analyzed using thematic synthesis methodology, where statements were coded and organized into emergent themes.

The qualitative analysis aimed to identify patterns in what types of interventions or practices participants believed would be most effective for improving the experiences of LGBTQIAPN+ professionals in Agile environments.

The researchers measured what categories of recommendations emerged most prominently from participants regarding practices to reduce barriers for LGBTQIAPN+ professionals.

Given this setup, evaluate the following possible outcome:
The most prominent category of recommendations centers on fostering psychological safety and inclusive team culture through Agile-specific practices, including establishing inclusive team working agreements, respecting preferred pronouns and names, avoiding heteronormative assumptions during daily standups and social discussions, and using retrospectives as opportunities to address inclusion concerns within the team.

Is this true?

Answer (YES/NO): NO